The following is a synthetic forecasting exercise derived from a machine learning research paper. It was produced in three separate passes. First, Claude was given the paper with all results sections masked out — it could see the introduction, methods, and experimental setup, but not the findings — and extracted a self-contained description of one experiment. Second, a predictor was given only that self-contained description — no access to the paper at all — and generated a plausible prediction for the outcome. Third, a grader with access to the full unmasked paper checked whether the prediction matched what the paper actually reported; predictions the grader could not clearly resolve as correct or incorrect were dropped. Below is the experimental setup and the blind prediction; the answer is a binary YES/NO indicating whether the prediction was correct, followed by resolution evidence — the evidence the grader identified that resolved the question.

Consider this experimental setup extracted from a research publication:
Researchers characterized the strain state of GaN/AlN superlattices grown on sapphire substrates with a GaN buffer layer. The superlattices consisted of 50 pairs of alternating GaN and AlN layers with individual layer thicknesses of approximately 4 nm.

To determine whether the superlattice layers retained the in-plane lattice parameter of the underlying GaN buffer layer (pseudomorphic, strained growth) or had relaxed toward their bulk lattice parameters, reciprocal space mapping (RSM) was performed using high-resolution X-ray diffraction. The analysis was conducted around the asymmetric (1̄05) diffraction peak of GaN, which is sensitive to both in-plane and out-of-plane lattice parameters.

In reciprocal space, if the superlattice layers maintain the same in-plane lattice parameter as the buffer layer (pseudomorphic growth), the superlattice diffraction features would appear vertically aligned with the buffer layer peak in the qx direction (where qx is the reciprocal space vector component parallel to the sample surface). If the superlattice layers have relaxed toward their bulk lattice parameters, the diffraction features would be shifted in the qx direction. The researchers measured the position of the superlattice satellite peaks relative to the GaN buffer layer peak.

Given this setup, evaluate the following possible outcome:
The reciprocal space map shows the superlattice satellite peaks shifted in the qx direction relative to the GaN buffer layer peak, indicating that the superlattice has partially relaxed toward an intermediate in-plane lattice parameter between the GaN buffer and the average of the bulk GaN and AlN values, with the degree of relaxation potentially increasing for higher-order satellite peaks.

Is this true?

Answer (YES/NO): YES